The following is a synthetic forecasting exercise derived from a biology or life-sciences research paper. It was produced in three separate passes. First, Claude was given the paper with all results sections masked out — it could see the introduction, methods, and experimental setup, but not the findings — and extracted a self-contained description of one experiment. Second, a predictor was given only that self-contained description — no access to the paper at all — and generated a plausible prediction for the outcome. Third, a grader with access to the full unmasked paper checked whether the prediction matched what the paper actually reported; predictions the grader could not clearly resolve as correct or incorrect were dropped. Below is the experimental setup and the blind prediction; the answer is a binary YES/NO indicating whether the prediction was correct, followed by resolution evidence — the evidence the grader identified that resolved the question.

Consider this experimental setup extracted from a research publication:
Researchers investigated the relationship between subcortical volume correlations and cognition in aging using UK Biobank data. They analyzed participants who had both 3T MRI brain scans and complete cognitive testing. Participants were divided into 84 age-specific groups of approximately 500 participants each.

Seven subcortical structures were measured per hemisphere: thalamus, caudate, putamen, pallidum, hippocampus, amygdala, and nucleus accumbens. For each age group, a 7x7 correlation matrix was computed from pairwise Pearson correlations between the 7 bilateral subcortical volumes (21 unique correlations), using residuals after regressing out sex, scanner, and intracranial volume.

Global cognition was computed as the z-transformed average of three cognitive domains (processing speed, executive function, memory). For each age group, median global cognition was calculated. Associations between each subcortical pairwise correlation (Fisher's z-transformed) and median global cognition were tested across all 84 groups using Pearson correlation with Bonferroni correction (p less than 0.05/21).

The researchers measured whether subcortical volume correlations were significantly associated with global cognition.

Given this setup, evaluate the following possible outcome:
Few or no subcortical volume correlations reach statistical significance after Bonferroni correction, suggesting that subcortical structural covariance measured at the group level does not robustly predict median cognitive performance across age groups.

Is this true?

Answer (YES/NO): NO